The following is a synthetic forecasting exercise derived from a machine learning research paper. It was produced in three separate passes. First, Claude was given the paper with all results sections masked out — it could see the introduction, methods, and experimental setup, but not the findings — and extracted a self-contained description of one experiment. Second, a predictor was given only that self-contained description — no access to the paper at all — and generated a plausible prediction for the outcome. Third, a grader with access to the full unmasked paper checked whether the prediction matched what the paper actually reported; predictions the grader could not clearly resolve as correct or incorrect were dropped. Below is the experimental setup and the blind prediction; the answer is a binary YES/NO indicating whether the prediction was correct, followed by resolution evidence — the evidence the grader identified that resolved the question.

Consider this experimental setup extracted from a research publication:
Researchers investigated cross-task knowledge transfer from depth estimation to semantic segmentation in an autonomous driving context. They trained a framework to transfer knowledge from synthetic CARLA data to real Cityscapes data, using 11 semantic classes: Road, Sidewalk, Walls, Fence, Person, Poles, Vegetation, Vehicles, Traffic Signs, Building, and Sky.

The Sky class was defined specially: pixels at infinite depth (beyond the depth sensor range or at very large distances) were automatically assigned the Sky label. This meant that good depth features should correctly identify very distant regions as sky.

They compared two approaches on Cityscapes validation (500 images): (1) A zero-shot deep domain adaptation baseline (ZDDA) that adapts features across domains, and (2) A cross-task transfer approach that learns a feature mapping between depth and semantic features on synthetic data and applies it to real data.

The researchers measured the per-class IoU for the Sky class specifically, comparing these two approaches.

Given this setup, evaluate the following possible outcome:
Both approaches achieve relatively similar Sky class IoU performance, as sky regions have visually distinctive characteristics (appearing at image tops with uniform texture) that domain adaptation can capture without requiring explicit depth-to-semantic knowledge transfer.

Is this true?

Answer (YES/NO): YES